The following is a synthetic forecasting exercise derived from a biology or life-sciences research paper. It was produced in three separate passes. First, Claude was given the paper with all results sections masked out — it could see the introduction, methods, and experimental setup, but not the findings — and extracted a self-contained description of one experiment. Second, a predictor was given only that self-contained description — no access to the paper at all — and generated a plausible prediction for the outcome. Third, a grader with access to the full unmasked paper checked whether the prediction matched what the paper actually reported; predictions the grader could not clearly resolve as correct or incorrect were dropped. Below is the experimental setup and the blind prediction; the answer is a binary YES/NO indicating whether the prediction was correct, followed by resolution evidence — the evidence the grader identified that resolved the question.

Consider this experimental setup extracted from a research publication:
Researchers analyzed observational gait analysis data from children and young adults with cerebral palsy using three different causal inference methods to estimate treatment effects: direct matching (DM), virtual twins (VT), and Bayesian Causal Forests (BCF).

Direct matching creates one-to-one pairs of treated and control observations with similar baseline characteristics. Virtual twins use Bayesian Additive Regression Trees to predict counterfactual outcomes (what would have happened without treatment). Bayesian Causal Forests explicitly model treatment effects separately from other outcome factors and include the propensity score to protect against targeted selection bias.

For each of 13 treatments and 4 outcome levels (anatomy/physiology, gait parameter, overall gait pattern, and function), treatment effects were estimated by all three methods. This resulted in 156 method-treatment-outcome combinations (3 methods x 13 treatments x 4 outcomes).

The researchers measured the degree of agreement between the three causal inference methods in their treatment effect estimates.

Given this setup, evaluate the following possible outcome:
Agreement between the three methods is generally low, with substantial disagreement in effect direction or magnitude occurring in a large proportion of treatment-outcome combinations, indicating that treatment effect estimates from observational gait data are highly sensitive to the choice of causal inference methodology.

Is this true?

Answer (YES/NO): NO